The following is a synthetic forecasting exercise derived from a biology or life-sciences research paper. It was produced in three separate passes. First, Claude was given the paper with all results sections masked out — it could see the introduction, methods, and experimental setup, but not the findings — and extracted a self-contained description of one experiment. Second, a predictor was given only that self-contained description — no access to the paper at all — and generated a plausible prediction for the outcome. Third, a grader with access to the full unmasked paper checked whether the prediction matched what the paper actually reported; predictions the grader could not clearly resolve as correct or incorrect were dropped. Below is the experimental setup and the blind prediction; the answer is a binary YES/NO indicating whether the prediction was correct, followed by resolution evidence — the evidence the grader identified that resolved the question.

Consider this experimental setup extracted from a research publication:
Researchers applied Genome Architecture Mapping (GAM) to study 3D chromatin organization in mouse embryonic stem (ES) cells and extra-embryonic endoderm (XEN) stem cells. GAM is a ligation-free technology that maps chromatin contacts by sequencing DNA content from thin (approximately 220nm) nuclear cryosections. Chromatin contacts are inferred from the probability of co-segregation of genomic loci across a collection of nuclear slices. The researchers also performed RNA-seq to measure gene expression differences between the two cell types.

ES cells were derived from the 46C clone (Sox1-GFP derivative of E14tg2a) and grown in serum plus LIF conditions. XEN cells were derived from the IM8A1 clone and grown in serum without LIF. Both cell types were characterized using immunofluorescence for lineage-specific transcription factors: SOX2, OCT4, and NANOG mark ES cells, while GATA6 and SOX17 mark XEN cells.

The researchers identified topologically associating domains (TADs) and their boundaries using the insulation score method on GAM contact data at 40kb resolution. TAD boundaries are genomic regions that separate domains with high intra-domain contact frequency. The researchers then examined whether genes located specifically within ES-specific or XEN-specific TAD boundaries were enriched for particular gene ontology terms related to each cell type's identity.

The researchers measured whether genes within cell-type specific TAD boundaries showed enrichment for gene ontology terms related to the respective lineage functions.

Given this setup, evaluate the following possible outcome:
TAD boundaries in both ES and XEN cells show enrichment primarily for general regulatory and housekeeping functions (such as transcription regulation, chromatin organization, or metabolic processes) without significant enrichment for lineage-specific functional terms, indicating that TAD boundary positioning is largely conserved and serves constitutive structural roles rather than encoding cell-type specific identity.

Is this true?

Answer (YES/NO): NO